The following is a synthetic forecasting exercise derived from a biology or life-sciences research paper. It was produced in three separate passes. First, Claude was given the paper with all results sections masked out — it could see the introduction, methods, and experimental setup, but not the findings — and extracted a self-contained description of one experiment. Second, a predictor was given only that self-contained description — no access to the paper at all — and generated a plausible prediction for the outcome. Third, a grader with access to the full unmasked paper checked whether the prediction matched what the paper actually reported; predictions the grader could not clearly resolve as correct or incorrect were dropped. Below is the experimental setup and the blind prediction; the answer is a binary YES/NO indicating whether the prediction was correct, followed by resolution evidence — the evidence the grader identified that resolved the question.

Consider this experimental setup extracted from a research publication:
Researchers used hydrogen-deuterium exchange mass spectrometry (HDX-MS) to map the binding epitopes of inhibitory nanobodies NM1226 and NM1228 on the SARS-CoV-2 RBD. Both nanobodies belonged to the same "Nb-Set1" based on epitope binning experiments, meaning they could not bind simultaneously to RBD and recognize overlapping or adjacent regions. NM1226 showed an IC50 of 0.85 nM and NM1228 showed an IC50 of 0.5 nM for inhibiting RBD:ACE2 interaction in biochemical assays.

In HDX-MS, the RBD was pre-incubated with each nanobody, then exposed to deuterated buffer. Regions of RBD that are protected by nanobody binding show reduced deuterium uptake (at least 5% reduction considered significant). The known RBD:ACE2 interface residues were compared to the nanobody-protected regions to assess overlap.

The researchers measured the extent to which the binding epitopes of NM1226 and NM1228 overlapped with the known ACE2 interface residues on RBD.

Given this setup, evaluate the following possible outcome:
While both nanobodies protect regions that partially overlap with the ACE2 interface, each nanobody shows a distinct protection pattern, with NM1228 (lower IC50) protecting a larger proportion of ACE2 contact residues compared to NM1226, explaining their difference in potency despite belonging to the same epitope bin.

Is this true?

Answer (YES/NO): NO